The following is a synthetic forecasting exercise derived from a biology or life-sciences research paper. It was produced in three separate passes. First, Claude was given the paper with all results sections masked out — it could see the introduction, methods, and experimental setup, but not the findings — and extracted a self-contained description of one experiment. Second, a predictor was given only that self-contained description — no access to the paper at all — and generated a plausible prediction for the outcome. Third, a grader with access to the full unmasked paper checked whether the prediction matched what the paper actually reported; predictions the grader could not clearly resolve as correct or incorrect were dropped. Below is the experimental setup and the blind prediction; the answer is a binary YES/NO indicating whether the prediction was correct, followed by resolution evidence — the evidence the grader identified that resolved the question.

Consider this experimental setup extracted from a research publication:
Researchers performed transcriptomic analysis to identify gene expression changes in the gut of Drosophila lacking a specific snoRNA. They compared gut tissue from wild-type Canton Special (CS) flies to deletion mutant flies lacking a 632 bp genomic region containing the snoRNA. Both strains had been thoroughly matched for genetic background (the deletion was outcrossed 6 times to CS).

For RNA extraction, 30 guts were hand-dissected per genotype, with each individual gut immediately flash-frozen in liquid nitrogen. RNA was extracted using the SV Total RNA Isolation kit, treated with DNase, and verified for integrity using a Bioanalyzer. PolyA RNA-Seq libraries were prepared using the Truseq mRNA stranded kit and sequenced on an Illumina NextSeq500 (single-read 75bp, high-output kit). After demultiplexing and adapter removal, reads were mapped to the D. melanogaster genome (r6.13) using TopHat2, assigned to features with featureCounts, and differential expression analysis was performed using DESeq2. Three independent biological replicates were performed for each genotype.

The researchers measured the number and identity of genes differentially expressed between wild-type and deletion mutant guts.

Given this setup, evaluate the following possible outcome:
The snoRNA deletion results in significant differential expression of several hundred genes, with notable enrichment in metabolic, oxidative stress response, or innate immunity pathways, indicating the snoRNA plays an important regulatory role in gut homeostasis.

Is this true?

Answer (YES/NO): YES